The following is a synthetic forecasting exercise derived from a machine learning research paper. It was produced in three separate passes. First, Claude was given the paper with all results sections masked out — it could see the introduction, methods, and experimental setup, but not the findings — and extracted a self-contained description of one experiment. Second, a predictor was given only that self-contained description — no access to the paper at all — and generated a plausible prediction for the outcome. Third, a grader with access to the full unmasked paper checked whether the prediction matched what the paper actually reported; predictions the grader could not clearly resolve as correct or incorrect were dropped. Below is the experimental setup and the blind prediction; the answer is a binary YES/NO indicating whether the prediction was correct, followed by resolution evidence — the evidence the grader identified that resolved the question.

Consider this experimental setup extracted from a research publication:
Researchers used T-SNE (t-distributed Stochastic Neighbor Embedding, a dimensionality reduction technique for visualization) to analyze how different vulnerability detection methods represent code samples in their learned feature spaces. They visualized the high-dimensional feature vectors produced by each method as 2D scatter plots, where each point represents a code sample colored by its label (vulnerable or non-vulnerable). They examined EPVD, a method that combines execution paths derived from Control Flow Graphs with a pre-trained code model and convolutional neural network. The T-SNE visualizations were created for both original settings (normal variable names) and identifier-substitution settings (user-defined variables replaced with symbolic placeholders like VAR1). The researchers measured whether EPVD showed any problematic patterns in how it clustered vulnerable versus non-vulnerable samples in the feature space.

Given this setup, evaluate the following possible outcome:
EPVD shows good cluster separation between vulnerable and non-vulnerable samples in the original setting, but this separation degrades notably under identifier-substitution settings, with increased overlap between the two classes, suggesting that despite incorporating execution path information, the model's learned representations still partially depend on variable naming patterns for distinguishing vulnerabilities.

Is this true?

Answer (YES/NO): NO